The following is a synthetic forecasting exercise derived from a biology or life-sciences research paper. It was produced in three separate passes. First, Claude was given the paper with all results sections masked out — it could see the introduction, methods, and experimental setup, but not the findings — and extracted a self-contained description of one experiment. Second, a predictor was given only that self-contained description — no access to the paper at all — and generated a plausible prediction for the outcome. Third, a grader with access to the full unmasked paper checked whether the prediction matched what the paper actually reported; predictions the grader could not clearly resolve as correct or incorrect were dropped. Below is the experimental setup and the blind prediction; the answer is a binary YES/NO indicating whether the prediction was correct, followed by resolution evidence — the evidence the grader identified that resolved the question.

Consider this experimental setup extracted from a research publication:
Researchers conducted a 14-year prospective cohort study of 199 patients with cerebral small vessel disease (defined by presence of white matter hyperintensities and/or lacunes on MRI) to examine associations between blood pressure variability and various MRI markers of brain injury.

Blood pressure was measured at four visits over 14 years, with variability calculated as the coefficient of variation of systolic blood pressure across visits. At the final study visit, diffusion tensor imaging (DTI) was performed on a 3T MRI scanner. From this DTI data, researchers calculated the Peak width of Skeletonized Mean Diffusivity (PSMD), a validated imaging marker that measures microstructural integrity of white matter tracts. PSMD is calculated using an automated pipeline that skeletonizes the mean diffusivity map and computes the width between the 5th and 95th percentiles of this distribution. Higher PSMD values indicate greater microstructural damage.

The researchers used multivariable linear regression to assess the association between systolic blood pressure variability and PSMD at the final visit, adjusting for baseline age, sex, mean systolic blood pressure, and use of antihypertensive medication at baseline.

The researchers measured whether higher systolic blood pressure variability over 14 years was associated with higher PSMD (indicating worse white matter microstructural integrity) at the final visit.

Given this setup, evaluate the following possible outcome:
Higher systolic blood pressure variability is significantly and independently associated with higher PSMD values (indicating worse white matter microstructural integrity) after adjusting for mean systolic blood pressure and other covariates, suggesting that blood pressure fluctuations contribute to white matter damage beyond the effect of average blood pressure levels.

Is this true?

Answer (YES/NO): NO